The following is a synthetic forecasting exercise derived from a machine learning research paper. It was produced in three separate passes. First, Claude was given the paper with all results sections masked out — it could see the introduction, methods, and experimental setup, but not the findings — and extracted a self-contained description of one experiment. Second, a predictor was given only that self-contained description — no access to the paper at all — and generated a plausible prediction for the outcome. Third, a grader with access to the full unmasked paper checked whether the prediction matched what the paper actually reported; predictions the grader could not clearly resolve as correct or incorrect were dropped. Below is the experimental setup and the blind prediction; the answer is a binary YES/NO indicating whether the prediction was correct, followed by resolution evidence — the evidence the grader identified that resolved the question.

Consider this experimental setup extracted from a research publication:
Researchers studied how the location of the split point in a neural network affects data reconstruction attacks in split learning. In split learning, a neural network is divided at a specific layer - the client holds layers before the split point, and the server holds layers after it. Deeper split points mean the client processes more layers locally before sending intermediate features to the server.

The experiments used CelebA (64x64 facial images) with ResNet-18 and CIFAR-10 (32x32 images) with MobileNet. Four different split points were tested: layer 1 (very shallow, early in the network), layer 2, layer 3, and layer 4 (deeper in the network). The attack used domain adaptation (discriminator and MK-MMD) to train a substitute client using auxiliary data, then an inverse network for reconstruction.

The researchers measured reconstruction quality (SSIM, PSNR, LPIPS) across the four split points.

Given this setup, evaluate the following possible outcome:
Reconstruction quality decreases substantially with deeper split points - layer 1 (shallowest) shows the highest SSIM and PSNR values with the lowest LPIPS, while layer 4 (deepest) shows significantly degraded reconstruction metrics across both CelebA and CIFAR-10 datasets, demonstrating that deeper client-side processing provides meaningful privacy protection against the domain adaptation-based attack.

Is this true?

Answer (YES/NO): YES